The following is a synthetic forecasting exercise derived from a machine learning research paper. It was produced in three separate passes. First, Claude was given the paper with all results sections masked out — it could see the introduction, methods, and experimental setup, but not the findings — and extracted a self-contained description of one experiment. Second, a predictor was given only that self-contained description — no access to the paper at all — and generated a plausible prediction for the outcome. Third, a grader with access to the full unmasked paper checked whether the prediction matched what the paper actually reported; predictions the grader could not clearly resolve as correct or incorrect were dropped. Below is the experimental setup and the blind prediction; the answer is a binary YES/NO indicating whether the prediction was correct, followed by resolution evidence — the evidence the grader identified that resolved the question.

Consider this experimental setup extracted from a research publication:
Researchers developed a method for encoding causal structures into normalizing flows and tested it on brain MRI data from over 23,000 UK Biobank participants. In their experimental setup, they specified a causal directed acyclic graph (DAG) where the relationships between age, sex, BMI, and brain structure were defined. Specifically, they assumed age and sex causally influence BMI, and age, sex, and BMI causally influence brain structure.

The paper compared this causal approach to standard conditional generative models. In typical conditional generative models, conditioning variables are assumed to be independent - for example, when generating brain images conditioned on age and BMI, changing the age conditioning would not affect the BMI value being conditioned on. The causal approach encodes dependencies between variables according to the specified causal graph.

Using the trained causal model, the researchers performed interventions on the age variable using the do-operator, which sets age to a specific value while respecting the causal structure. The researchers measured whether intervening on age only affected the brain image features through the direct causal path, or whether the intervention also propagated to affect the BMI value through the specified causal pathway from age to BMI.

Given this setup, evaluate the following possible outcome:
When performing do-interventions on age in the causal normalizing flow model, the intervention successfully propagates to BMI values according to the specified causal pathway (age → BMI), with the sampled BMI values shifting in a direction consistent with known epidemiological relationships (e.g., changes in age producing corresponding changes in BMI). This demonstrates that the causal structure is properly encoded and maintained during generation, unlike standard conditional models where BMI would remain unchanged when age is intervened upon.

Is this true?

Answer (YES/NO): YES